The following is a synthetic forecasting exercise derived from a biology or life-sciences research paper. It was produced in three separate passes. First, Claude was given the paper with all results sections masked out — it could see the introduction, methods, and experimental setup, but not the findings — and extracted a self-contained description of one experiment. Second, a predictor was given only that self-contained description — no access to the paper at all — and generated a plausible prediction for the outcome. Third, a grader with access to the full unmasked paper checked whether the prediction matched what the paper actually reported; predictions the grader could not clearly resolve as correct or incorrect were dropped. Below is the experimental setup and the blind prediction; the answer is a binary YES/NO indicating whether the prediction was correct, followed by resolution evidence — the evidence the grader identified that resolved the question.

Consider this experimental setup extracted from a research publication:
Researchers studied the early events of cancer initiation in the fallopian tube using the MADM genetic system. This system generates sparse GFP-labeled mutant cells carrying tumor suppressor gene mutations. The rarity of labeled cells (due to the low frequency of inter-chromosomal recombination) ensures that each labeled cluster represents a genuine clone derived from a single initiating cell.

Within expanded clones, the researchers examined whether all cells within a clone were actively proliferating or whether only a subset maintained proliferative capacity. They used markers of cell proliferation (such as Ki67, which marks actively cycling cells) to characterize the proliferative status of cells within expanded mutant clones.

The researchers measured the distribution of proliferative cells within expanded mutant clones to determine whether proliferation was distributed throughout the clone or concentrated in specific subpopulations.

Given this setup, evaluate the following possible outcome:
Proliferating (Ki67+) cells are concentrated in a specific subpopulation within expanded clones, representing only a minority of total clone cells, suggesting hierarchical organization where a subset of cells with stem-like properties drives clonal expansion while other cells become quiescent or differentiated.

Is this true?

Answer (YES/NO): YES